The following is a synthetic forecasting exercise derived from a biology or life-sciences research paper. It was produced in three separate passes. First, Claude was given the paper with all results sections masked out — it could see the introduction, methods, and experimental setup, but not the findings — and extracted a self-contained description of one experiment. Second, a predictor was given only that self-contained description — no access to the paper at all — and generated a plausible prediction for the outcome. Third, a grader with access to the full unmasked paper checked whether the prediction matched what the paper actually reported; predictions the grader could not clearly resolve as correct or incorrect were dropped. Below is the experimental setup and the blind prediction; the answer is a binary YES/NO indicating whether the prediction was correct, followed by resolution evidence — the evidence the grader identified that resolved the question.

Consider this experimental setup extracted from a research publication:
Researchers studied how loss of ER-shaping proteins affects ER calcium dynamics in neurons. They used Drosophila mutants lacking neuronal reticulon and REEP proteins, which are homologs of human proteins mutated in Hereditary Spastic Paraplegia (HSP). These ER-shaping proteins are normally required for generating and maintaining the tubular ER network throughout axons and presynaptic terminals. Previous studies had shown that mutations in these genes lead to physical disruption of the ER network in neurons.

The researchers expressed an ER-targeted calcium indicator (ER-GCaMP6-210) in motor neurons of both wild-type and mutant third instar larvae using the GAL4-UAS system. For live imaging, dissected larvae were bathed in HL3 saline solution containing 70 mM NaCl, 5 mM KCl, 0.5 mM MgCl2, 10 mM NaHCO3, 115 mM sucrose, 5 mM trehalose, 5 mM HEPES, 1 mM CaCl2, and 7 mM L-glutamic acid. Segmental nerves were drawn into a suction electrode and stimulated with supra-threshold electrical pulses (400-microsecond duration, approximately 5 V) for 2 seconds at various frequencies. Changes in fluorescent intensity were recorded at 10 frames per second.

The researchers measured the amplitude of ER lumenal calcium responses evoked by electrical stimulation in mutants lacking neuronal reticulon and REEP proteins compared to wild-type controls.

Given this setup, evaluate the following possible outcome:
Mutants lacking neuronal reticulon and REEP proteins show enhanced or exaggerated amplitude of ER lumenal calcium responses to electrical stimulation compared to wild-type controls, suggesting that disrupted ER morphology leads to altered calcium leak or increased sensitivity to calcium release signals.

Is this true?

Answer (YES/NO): YES